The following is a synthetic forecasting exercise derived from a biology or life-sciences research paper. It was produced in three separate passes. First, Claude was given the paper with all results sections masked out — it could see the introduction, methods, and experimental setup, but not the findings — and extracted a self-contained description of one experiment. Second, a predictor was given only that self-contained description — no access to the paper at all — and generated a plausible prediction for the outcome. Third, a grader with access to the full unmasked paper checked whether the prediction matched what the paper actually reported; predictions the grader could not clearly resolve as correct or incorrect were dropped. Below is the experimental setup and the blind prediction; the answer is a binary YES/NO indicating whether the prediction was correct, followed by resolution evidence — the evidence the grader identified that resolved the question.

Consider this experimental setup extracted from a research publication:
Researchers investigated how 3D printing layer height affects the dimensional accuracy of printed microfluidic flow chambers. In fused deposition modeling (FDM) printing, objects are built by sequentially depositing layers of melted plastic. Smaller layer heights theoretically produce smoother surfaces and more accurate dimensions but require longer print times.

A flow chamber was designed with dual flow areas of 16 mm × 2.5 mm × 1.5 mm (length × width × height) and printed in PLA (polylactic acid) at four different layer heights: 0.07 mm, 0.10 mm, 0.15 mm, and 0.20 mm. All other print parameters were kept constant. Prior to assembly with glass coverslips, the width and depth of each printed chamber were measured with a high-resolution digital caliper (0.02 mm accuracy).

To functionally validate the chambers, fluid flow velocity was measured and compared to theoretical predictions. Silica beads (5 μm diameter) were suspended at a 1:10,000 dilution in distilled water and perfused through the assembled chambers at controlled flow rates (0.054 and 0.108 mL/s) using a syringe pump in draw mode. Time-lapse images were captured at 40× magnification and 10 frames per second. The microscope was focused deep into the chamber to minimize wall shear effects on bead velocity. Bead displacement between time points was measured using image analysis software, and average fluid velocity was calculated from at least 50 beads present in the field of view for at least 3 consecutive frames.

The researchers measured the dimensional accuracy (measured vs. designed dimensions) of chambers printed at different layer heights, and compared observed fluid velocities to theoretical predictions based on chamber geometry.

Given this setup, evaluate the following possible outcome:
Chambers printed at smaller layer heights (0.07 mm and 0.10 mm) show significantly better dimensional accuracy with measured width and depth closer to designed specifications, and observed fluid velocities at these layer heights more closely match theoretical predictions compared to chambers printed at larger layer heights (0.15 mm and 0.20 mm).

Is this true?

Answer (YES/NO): NO